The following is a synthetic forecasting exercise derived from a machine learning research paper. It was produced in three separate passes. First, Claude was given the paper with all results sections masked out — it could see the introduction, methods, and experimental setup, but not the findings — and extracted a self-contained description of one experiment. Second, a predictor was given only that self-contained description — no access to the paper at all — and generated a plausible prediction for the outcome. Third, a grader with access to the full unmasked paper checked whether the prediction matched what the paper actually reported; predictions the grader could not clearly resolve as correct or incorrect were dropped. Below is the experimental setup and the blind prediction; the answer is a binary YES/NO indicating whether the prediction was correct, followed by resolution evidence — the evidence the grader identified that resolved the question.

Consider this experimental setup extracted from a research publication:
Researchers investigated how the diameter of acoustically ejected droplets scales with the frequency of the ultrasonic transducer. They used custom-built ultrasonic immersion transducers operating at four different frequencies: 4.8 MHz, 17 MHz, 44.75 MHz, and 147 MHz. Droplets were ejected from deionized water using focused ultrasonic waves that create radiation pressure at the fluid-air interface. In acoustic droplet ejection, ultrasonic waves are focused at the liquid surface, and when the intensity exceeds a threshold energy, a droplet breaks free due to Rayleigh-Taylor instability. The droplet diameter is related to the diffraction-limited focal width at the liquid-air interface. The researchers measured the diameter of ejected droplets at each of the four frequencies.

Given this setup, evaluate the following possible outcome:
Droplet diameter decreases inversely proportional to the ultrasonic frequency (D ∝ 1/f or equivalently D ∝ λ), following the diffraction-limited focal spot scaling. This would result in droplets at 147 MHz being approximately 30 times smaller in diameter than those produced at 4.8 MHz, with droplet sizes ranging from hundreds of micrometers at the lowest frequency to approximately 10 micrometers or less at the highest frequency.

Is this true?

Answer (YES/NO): NO